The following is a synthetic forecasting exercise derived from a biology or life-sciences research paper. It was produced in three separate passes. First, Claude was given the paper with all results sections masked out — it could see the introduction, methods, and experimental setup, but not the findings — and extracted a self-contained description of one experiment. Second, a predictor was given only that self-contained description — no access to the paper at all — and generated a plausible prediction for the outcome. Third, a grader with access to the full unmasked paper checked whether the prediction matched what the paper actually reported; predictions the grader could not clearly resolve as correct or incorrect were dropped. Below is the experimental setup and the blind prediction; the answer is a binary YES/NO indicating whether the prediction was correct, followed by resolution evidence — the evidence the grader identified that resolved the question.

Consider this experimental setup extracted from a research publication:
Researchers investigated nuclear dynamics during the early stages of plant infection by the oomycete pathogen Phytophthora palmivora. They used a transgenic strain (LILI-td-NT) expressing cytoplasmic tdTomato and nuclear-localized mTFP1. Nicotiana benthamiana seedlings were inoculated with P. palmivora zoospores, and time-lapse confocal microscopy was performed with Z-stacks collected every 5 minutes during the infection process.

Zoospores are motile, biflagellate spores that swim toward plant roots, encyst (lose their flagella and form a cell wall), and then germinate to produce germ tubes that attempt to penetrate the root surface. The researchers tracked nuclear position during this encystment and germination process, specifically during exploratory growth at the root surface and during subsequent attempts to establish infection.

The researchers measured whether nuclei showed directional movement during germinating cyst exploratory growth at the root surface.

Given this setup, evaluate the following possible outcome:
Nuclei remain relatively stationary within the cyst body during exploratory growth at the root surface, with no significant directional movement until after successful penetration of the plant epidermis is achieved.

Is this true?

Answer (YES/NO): NO